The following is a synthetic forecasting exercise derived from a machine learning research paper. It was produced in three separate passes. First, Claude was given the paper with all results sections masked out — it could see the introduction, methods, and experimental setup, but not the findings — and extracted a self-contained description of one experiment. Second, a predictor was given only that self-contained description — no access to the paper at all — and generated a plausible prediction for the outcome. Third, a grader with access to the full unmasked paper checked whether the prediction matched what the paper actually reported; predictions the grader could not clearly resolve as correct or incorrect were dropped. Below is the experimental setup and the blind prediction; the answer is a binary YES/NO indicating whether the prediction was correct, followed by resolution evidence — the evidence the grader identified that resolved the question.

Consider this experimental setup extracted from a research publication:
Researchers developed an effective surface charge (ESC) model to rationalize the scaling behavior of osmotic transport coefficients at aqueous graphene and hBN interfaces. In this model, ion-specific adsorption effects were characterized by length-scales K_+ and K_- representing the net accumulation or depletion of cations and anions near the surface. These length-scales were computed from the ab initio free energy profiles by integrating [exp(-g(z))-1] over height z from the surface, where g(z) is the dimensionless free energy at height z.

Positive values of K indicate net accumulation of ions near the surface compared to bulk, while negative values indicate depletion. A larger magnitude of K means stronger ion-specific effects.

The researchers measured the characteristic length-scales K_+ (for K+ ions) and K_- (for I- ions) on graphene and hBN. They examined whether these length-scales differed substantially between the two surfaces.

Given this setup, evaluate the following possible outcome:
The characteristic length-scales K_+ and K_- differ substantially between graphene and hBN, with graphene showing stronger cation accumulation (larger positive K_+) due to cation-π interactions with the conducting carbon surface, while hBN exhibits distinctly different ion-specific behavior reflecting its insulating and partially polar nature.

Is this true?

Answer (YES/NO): NO